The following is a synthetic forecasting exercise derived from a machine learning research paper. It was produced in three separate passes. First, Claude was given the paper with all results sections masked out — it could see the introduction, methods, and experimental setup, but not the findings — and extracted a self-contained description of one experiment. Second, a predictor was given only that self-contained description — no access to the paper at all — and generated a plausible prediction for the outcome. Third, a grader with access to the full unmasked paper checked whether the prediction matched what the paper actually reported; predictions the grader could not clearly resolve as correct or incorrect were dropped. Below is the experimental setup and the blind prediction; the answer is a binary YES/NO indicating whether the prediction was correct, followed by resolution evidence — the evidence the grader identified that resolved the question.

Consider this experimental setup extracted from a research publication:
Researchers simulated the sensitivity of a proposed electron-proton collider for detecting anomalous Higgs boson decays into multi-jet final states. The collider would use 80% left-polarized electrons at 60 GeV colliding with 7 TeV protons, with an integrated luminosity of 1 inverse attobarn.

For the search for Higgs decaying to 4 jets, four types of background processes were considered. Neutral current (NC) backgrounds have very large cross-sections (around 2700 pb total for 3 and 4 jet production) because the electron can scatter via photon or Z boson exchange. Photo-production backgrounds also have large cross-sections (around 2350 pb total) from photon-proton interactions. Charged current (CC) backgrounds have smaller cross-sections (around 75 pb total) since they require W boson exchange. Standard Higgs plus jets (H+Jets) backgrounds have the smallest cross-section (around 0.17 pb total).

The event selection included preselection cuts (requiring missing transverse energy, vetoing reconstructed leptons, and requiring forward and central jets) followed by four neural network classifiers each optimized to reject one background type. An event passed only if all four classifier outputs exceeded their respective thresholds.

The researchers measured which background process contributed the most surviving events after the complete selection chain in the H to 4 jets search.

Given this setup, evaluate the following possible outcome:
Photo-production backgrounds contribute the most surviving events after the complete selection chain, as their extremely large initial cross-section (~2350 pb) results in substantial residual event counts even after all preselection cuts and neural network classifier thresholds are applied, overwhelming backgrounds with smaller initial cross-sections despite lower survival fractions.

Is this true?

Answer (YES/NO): NO